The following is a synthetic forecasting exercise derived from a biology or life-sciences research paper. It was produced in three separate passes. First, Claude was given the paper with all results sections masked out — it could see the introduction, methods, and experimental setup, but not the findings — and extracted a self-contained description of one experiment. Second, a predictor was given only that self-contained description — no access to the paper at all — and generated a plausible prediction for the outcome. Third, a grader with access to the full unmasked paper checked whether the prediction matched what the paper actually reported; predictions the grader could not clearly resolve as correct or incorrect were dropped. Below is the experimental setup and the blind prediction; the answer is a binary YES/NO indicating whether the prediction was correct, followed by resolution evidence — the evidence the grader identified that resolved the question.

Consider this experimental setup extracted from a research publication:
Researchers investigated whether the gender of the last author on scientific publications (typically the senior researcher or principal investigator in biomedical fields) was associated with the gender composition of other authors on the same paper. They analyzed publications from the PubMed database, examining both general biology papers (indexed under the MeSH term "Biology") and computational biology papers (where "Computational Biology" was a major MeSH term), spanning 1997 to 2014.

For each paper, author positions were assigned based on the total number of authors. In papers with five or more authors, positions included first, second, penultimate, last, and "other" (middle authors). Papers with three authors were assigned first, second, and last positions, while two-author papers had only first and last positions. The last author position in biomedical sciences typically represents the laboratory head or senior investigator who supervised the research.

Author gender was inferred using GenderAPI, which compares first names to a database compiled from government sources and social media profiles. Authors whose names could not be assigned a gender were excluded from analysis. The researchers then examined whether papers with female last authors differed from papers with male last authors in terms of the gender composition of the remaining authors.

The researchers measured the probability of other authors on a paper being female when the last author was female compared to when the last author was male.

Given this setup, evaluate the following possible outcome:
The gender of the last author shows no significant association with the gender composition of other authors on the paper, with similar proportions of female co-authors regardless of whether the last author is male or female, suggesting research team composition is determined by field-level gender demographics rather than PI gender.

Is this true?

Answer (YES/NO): NO